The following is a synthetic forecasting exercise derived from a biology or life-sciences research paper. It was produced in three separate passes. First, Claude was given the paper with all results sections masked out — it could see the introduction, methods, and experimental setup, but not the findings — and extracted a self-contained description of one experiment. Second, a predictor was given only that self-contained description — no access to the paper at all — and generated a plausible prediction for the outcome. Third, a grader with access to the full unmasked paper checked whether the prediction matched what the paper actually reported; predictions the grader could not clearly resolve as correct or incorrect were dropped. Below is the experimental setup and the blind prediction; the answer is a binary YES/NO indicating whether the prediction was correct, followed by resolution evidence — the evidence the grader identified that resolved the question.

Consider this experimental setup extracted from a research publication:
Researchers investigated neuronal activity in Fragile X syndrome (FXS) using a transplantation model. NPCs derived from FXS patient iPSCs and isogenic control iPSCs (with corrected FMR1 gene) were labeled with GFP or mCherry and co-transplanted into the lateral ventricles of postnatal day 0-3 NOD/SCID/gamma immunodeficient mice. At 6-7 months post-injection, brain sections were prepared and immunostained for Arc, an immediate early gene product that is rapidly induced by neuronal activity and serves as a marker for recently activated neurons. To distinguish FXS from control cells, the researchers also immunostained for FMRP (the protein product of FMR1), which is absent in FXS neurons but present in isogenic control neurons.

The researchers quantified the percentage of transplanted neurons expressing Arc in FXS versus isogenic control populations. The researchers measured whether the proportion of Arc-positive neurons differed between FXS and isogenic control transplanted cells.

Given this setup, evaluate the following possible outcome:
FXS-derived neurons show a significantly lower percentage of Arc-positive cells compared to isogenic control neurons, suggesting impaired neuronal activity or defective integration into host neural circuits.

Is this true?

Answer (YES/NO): NO